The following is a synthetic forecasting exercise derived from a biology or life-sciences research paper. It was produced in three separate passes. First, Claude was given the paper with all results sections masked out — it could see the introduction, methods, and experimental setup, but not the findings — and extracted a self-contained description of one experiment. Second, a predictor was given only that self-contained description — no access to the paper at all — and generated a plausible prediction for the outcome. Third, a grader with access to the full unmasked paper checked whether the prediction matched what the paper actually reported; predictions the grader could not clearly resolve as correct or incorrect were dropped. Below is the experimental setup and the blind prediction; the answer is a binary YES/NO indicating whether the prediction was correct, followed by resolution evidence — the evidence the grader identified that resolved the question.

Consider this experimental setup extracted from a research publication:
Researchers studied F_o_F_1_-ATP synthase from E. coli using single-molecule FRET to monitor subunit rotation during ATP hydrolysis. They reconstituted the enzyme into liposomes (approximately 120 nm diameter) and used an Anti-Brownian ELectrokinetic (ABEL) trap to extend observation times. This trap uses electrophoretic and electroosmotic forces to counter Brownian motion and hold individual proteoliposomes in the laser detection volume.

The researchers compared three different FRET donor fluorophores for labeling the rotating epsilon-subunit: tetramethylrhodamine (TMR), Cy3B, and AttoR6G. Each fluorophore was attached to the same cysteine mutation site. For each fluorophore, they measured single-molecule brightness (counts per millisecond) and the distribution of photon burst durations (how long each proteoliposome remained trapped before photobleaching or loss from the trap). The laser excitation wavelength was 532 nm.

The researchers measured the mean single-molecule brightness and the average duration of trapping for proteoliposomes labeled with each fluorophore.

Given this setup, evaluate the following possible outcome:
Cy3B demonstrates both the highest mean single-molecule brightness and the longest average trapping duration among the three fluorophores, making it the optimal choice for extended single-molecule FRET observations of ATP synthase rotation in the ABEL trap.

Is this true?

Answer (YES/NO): NO